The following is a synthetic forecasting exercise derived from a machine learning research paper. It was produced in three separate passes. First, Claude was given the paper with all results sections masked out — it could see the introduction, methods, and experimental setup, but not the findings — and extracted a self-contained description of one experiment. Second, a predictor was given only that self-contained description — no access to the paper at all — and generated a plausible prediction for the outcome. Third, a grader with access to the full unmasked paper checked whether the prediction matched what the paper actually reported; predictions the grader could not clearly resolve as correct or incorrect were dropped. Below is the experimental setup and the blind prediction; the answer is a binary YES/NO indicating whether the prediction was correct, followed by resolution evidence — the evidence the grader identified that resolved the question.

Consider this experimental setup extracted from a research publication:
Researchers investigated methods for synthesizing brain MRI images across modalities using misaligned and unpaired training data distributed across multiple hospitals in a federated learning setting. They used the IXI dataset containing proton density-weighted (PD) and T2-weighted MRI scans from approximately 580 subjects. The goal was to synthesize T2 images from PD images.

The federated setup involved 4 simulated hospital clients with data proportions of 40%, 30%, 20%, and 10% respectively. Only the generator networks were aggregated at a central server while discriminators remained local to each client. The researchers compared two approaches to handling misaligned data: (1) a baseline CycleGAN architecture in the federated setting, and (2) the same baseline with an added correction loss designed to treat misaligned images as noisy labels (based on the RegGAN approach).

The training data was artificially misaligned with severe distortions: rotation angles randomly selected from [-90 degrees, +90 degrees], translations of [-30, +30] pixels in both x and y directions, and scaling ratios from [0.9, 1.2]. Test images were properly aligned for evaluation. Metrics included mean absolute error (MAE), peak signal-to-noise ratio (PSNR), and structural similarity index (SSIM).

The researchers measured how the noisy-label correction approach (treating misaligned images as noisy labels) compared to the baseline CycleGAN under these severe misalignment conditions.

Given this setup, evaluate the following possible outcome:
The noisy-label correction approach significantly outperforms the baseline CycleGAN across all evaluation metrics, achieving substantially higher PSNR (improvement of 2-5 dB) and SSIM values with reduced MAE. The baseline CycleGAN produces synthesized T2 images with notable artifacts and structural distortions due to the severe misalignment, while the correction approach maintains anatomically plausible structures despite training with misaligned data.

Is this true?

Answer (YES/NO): NO